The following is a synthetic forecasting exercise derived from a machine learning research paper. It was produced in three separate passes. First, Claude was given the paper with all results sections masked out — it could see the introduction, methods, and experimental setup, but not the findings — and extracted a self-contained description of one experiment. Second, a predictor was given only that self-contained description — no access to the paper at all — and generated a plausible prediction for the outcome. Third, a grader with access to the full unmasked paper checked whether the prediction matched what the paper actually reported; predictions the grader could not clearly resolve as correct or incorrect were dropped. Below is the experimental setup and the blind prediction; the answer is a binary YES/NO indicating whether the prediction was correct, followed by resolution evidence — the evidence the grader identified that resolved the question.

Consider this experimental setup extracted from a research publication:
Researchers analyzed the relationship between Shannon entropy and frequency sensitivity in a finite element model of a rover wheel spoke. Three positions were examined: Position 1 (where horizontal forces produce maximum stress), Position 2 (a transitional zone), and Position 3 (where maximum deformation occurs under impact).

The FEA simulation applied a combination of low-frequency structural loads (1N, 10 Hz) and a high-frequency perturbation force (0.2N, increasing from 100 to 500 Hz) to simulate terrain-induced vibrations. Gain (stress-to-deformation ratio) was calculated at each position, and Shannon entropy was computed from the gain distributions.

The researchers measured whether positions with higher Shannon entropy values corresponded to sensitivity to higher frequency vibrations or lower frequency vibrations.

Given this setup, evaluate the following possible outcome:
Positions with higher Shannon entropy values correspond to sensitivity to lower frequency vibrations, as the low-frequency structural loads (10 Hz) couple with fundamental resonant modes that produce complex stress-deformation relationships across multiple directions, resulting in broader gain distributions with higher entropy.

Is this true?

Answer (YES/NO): NO